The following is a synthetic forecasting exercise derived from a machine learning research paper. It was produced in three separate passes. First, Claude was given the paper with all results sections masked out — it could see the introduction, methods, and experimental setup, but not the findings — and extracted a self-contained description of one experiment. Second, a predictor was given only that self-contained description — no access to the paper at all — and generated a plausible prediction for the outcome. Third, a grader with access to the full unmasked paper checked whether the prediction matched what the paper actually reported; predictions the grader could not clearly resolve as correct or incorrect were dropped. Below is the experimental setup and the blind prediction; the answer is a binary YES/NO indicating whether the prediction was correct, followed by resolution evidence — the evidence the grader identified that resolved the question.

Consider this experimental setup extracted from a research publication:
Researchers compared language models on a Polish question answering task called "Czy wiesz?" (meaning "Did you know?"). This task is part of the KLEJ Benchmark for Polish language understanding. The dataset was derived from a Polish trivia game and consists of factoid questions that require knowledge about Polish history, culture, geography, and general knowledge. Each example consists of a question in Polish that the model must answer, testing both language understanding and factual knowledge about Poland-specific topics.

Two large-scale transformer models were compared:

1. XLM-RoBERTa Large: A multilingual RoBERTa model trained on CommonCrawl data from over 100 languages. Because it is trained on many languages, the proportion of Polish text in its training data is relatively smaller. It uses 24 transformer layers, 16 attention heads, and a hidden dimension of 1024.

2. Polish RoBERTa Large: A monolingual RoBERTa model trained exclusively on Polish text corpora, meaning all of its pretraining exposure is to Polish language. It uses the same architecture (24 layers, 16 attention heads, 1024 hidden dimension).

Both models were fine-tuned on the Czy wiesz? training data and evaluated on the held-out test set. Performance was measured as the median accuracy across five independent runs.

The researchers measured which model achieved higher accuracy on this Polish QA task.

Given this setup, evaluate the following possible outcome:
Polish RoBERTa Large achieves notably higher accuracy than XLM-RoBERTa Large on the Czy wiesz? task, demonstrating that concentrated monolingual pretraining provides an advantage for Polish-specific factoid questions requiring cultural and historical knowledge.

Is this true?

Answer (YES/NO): YES